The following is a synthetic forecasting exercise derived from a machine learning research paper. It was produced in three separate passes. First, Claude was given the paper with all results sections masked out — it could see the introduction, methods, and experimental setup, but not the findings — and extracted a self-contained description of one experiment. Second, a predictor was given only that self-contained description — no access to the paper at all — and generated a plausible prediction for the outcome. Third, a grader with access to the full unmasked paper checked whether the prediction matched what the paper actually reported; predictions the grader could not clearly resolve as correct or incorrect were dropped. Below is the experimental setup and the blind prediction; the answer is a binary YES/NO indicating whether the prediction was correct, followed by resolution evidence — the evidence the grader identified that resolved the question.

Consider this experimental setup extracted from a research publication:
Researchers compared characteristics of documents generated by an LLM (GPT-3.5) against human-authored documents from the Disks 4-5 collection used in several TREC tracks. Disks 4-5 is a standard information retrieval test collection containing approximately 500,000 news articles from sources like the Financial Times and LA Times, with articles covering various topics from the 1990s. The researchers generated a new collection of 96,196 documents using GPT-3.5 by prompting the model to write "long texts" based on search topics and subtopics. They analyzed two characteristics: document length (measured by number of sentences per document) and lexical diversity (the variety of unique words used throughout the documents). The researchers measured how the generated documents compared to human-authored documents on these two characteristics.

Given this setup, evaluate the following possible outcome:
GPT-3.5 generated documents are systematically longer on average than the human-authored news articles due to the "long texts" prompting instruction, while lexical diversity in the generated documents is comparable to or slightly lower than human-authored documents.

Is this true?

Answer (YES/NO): NO